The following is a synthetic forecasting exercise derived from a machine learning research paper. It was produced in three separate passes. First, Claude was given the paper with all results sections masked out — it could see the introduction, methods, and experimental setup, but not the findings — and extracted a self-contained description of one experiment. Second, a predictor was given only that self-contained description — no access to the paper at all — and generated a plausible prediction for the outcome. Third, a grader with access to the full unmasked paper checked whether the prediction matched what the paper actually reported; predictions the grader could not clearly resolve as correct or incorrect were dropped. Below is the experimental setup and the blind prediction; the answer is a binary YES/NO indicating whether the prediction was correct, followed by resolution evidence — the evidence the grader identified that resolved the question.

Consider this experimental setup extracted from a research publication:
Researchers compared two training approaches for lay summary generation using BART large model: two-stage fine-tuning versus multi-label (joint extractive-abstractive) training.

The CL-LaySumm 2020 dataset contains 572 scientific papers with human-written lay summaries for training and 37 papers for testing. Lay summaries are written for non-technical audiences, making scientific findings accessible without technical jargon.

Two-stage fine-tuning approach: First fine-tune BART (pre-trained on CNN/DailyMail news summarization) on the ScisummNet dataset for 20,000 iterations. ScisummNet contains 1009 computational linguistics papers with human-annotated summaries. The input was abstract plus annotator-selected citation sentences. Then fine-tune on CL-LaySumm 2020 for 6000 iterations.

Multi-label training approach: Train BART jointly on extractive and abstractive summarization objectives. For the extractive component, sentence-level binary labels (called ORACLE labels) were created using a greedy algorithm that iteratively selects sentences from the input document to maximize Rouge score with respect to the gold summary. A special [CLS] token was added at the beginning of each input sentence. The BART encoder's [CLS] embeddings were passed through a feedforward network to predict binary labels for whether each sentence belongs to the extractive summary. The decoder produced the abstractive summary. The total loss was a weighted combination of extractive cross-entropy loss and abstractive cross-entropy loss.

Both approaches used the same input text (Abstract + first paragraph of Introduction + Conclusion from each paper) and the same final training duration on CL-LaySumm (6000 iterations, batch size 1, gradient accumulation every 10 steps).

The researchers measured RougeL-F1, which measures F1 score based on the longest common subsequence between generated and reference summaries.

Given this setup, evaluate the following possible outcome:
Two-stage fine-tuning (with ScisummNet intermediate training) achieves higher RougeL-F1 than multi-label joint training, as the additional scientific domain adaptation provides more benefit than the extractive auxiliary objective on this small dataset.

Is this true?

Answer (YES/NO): YES